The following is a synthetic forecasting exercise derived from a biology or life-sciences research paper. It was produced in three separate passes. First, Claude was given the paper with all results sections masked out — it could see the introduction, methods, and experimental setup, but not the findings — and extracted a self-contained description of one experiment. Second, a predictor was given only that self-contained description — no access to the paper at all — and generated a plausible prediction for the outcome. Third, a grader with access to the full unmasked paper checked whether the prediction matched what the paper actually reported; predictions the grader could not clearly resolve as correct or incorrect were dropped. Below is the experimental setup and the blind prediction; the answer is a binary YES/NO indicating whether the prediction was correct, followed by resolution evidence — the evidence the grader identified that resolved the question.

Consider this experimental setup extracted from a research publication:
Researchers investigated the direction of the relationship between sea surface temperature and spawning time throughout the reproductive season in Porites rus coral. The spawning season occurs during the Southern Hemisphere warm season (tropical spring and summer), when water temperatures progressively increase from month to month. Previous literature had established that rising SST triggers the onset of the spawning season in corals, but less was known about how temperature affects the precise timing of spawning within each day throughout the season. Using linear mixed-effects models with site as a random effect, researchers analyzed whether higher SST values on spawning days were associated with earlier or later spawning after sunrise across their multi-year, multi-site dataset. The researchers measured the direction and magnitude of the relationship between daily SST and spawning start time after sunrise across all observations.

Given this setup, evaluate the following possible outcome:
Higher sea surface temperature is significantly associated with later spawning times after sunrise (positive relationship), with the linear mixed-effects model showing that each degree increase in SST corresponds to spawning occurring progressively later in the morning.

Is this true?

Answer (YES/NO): NO